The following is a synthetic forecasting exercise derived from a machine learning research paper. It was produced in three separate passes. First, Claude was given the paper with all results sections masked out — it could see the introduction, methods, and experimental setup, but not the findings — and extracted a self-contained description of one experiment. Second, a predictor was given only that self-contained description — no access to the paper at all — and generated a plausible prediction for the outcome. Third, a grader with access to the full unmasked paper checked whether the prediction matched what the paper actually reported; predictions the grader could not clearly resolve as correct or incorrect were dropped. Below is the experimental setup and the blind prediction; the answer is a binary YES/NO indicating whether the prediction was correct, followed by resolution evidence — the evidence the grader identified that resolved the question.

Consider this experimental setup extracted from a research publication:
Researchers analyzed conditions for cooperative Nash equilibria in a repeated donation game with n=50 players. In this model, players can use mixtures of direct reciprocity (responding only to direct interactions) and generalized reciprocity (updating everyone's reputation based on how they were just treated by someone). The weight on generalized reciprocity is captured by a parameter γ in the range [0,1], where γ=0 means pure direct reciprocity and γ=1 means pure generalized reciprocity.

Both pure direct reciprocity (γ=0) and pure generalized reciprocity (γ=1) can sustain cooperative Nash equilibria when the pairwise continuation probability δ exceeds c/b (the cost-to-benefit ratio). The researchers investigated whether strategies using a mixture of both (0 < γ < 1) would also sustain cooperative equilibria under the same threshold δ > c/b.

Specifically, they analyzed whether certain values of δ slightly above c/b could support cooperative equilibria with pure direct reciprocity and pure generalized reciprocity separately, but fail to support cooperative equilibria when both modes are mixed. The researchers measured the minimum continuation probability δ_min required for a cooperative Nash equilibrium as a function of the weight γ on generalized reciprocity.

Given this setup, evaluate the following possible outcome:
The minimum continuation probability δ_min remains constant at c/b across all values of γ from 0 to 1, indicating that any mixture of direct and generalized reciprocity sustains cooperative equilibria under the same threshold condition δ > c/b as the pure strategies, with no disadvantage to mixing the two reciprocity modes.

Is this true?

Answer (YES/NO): NO